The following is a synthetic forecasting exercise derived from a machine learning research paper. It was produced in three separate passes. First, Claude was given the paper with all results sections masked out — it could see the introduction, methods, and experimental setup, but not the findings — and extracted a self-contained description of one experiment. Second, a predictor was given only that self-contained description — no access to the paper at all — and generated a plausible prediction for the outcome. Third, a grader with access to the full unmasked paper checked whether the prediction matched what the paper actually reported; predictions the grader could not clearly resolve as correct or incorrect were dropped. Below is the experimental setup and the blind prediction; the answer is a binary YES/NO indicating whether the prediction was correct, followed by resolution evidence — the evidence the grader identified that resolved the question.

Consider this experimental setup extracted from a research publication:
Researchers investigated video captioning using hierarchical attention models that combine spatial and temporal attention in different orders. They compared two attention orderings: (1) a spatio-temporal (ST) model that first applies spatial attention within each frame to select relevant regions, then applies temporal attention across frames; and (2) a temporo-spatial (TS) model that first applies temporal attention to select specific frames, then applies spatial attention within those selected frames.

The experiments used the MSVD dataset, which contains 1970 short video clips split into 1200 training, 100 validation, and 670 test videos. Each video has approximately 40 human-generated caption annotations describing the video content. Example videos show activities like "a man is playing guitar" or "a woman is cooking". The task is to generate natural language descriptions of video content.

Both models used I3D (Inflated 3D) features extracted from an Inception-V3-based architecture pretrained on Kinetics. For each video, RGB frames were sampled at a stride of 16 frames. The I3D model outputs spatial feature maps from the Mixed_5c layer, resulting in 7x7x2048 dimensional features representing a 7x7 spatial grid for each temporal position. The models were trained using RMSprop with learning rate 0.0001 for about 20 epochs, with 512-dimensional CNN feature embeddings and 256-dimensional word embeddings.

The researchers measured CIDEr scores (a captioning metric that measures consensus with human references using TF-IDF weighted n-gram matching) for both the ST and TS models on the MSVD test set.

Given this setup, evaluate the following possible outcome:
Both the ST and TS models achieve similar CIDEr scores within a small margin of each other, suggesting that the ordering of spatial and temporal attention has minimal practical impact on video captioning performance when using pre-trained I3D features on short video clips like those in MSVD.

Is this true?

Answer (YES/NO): NO